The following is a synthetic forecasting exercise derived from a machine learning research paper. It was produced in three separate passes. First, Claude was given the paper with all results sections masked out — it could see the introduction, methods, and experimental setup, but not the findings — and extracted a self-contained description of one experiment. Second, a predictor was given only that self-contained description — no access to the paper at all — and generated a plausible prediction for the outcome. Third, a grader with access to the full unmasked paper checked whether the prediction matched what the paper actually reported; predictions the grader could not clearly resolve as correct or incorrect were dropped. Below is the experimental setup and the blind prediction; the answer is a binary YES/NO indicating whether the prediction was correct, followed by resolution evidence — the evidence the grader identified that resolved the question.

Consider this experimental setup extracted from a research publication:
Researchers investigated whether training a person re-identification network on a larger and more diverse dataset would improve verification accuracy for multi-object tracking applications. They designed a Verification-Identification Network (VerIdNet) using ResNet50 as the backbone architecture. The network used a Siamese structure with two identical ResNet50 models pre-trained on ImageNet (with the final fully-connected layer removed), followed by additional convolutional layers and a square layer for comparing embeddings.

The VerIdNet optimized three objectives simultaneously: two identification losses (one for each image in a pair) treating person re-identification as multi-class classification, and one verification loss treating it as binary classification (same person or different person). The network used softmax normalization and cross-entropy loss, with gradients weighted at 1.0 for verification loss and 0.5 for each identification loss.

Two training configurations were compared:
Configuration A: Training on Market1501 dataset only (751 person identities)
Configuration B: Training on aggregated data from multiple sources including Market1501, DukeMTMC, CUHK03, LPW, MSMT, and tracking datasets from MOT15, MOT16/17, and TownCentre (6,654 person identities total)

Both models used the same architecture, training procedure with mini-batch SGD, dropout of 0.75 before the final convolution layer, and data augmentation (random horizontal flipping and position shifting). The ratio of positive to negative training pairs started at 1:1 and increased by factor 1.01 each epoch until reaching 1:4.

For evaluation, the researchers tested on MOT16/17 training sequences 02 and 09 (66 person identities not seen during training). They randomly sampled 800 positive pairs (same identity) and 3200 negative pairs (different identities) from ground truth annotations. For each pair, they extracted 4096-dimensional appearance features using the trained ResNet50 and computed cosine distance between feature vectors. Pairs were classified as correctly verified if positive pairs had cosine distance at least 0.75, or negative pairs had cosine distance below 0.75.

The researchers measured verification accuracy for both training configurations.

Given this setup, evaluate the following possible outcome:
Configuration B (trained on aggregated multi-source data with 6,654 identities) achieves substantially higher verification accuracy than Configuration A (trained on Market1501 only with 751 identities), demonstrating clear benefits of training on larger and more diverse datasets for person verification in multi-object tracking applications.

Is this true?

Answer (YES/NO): YES